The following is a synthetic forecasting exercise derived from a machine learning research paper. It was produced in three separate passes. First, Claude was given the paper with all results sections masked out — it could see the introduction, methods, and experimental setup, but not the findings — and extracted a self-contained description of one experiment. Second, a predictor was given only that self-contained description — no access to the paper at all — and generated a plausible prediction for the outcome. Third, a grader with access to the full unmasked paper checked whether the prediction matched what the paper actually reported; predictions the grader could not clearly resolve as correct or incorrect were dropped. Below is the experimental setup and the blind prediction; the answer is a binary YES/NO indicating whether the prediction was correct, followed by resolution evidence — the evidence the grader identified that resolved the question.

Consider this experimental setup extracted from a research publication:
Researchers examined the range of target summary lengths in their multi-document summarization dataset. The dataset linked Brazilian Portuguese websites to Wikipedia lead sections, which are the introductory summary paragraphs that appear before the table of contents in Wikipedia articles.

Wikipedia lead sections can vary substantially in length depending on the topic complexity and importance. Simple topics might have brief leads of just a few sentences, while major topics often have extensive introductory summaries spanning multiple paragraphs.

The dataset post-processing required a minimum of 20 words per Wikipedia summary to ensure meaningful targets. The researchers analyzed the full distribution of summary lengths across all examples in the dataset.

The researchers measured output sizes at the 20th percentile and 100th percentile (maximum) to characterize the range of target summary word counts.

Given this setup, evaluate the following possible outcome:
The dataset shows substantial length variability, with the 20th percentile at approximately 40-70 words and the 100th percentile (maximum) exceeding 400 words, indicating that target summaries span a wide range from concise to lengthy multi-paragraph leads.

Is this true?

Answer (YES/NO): NO